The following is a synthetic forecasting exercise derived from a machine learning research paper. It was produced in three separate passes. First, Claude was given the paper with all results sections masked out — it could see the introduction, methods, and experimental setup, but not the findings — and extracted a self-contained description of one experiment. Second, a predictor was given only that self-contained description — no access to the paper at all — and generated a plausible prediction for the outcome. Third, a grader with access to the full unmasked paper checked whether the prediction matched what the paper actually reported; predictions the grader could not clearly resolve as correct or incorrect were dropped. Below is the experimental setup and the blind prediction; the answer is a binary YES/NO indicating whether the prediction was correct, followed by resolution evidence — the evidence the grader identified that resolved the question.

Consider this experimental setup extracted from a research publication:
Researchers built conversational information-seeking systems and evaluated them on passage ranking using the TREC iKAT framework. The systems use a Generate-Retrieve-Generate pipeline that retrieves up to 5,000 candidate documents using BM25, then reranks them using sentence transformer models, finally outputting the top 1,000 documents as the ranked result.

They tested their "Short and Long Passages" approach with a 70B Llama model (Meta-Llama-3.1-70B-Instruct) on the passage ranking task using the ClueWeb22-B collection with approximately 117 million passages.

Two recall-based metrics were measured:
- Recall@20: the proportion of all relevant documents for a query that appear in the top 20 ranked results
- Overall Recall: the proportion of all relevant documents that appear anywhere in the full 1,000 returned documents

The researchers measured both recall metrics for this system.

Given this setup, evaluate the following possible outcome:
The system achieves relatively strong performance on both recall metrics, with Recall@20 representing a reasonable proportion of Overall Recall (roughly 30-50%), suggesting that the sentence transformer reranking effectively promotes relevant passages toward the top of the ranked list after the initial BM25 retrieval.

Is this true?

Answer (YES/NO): NO